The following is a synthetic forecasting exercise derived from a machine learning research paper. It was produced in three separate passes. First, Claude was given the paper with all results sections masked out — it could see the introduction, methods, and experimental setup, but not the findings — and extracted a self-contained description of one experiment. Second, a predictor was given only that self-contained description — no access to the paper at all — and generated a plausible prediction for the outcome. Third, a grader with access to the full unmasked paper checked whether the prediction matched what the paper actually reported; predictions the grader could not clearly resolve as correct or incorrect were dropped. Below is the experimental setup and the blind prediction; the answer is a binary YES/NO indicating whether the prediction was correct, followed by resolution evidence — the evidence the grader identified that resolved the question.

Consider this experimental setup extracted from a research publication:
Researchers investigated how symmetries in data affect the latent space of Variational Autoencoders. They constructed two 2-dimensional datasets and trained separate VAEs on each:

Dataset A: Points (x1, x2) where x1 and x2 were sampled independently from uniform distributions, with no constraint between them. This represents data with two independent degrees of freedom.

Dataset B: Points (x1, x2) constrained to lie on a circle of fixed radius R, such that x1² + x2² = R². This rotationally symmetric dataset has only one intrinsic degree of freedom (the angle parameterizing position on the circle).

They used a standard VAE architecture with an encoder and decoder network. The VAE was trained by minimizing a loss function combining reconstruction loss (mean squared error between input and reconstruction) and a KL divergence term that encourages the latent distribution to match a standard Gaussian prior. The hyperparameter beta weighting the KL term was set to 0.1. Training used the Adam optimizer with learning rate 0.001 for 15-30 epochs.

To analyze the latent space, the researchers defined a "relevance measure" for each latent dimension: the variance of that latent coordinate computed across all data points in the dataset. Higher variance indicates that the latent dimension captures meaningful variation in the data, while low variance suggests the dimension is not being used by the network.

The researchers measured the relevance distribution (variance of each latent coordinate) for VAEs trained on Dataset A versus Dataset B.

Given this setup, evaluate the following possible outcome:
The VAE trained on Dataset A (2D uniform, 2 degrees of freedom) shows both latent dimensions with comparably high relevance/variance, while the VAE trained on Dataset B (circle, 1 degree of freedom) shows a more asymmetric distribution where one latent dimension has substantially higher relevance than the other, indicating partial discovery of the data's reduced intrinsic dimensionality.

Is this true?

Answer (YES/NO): YES